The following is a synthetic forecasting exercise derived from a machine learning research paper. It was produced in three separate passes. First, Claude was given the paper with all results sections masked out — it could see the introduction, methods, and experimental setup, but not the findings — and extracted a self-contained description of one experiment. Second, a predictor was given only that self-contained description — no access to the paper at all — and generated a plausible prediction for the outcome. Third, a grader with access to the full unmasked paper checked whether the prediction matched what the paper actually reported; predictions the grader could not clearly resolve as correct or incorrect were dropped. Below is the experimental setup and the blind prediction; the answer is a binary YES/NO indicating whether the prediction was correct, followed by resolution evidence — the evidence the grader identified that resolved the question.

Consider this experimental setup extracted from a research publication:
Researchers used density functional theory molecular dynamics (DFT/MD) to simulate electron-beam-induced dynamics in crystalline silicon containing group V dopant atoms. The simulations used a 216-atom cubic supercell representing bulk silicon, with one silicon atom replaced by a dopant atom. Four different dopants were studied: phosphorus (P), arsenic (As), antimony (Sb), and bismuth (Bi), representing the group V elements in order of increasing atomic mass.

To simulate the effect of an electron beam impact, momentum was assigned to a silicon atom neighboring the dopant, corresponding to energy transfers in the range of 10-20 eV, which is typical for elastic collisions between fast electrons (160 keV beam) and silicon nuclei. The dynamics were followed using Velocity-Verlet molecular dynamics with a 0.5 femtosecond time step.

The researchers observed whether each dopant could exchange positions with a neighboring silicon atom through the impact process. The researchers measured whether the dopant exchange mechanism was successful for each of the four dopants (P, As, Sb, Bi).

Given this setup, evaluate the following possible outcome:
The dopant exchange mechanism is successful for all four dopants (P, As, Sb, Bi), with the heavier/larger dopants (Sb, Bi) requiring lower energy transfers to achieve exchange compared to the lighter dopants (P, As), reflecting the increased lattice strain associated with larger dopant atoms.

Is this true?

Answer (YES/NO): NO